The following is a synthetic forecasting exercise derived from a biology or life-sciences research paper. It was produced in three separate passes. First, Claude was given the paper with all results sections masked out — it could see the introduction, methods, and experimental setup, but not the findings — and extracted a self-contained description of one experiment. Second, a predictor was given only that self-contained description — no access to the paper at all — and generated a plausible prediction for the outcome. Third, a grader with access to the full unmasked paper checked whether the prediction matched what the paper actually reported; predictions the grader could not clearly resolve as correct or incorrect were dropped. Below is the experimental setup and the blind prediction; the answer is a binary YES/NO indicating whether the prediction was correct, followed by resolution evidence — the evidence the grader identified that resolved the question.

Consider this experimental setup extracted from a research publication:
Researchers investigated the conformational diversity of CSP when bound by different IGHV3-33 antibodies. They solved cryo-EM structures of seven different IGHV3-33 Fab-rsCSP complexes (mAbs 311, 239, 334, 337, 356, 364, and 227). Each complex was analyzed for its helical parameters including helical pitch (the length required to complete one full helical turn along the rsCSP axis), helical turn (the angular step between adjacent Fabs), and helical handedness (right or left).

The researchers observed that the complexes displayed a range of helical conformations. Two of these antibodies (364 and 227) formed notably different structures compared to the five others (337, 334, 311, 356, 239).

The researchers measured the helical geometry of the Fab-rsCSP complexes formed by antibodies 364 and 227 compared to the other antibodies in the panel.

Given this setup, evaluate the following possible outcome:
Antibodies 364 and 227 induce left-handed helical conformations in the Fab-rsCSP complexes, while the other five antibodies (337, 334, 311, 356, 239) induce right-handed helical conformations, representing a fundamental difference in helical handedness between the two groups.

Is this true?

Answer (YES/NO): YES